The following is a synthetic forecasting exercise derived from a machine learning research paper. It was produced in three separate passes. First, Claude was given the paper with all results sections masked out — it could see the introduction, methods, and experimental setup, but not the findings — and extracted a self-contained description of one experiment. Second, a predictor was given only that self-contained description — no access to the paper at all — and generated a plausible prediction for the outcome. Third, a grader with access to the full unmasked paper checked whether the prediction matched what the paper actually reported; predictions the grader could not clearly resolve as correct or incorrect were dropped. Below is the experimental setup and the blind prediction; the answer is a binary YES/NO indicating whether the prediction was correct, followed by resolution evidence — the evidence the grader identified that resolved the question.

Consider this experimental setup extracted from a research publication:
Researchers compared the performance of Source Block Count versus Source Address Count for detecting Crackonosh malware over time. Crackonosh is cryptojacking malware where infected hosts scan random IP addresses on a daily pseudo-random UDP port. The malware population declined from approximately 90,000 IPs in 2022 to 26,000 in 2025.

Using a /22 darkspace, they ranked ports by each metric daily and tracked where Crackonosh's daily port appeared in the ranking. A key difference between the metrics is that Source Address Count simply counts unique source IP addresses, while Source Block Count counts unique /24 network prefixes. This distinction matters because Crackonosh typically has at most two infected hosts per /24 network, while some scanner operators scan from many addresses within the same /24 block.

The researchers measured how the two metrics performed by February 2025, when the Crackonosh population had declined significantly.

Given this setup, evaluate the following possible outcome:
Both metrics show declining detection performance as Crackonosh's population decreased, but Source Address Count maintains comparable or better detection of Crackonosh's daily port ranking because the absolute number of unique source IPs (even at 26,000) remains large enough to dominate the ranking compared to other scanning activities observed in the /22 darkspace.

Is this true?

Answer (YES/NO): NO